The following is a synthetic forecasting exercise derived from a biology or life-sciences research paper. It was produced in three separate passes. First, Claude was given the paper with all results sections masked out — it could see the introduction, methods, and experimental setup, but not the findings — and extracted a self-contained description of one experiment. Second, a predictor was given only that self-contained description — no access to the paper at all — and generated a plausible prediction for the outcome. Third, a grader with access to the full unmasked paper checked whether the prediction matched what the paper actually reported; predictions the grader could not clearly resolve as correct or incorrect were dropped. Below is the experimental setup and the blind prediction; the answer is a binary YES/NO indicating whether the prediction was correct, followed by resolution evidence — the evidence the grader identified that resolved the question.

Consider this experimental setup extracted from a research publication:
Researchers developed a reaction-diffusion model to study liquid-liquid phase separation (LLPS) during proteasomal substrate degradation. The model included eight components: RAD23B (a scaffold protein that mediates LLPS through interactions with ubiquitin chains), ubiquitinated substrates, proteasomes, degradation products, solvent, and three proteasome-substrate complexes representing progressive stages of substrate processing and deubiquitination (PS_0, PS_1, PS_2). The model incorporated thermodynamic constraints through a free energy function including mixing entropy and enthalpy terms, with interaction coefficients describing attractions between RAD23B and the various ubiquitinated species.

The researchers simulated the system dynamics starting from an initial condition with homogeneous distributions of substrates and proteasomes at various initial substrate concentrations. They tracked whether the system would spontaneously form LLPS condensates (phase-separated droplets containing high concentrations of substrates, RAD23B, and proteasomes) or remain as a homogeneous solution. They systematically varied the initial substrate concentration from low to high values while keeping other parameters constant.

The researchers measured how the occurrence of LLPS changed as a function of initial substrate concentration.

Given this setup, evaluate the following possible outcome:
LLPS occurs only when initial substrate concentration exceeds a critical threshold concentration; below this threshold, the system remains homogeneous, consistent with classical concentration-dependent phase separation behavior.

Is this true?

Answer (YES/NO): YES